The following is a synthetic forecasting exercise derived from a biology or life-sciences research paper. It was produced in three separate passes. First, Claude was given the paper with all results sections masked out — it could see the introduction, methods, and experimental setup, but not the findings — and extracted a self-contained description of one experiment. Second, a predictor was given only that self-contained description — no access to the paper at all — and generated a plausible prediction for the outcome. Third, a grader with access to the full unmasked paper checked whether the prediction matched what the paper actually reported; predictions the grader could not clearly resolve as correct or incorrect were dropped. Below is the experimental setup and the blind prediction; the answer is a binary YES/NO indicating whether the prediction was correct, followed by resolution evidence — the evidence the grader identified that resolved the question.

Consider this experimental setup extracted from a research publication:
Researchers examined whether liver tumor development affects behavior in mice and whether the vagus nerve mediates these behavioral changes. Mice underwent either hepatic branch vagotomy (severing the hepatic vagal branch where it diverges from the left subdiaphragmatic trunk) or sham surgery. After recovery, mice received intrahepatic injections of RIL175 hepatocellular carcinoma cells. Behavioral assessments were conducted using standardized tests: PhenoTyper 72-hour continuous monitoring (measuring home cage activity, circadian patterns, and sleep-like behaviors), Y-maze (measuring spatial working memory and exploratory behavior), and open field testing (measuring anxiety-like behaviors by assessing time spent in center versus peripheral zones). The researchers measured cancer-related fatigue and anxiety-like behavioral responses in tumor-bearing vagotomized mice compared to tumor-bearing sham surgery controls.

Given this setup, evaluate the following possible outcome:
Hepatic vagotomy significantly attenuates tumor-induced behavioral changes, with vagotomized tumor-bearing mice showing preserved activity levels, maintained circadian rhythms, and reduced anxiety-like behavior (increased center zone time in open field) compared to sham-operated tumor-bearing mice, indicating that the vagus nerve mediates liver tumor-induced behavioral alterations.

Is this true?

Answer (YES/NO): YES